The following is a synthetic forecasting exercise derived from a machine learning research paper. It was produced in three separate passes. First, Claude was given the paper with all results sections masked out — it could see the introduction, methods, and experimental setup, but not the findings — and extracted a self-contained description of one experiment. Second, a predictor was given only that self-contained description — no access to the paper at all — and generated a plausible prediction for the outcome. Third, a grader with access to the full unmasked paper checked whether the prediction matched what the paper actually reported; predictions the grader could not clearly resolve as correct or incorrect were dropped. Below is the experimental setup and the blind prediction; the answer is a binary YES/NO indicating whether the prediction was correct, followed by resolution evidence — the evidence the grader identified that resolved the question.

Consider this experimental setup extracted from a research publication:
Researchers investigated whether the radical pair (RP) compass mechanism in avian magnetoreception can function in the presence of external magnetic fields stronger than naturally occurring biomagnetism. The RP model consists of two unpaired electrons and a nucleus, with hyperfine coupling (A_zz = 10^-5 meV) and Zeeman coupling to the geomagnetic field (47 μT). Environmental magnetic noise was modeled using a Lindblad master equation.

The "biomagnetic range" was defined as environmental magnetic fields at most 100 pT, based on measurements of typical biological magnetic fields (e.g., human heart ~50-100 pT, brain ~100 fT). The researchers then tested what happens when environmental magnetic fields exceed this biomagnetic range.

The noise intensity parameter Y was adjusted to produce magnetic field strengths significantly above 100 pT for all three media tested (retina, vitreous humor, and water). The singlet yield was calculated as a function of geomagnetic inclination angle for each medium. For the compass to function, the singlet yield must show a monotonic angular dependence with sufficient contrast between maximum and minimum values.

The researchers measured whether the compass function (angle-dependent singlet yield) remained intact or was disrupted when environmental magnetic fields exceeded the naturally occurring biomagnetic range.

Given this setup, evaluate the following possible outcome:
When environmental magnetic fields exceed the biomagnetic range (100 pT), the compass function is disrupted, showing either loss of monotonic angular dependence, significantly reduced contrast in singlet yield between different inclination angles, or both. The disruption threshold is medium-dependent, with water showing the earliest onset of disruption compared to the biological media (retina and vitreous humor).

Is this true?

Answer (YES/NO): NO